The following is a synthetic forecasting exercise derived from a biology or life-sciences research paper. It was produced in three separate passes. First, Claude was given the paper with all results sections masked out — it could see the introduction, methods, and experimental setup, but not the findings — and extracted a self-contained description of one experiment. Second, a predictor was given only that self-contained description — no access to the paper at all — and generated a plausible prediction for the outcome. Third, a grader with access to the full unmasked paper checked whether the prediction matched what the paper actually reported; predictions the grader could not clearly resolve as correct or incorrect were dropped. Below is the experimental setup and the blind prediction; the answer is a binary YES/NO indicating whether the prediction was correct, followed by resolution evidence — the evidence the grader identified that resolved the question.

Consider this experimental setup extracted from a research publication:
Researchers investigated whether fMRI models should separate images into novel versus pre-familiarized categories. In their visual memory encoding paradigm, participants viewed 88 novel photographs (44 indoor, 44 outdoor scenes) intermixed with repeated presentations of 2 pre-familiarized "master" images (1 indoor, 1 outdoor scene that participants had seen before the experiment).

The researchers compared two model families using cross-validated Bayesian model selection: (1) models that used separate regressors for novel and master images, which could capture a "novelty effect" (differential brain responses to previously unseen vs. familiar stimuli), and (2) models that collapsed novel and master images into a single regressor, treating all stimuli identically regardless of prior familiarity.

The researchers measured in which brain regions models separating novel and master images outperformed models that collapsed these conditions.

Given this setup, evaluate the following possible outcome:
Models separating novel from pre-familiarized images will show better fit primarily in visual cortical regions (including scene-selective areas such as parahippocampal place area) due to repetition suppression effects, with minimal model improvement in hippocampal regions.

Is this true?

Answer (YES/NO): NO